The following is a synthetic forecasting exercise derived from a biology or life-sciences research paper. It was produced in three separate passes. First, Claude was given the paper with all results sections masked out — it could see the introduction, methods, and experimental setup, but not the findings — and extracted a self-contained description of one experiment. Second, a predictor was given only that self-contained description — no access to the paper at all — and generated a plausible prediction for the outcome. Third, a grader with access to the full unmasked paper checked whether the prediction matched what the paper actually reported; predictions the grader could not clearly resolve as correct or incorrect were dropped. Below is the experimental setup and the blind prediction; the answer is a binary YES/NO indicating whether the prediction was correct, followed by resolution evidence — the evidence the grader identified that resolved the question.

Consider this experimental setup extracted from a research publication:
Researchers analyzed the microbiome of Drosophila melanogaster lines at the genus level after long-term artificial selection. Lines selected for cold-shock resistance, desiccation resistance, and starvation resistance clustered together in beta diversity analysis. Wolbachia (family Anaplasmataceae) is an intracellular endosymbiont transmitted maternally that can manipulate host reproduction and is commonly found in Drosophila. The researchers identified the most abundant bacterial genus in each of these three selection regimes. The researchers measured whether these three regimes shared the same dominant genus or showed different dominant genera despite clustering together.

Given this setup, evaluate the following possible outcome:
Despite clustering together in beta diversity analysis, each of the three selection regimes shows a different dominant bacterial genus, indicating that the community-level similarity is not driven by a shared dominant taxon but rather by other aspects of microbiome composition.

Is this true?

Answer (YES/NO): NO